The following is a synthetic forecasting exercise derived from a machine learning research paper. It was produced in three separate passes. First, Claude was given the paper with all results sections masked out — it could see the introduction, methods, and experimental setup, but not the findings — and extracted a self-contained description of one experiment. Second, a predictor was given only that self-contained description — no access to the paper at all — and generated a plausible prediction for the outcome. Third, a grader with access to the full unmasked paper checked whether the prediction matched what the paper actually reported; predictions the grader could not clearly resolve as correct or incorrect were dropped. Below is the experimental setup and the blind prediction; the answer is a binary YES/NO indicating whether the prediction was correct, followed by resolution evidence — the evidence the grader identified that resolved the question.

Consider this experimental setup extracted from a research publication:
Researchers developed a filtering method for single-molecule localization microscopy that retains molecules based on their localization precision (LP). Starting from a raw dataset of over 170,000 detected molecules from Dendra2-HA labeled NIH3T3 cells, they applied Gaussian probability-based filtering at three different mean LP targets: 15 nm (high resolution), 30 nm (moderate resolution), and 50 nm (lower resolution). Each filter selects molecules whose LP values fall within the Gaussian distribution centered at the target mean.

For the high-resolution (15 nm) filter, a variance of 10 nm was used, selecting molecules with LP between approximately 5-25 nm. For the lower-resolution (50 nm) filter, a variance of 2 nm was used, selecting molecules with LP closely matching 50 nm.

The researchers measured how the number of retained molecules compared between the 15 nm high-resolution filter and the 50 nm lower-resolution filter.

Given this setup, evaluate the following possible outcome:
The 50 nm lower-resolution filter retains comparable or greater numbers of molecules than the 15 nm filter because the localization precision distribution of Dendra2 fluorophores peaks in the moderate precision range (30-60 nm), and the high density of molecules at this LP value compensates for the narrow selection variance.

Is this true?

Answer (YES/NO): NO